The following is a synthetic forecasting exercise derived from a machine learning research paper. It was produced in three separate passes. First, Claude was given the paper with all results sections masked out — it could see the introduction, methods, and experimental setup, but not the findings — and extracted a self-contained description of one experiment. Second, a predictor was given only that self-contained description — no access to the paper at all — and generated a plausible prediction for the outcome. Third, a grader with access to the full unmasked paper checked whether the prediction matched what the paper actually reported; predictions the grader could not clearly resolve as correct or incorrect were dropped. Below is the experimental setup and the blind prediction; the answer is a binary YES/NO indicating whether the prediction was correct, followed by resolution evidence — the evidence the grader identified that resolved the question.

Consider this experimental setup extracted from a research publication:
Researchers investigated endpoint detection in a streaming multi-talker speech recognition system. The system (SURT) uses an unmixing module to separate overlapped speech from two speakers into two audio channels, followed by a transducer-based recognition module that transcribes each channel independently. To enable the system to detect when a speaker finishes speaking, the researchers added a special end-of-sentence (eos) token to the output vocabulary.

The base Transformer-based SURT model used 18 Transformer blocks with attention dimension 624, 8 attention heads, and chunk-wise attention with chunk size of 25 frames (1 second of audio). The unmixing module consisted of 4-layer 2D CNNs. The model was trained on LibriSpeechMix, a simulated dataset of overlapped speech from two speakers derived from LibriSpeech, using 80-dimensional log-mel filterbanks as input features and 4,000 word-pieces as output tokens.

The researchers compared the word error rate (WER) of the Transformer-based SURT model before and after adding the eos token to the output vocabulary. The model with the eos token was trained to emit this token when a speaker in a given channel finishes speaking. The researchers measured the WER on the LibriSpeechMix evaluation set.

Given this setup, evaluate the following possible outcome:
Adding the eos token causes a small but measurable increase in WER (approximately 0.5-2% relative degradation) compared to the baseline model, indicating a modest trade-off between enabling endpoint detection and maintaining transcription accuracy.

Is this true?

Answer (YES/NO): NO